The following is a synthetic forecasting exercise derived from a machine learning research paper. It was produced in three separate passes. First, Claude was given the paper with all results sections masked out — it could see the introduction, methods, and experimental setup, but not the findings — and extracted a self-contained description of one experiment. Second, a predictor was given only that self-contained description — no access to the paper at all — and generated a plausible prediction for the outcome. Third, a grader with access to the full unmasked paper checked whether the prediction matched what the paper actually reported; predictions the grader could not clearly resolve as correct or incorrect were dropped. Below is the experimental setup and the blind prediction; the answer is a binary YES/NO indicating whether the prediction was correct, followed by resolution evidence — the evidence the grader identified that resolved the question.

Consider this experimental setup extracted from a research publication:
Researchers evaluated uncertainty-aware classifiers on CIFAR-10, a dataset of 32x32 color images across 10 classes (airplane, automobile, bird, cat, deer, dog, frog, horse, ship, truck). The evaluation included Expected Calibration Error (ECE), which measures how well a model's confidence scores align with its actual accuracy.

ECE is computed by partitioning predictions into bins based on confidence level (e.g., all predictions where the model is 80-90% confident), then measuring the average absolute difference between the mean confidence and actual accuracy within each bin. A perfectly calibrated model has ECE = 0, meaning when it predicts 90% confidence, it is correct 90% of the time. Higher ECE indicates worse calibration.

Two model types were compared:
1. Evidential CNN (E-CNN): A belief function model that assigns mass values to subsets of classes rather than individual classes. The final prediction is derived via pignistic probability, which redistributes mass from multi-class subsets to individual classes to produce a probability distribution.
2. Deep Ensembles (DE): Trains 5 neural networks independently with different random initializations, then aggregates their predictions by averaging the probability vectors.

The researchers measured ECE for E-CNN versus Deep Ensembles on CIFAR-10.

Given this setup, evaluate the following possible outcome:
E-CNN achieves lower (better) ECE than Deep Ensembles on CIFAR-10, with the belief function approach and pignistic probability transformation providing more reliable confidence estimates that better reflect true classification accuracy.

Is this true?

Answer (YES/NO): NO